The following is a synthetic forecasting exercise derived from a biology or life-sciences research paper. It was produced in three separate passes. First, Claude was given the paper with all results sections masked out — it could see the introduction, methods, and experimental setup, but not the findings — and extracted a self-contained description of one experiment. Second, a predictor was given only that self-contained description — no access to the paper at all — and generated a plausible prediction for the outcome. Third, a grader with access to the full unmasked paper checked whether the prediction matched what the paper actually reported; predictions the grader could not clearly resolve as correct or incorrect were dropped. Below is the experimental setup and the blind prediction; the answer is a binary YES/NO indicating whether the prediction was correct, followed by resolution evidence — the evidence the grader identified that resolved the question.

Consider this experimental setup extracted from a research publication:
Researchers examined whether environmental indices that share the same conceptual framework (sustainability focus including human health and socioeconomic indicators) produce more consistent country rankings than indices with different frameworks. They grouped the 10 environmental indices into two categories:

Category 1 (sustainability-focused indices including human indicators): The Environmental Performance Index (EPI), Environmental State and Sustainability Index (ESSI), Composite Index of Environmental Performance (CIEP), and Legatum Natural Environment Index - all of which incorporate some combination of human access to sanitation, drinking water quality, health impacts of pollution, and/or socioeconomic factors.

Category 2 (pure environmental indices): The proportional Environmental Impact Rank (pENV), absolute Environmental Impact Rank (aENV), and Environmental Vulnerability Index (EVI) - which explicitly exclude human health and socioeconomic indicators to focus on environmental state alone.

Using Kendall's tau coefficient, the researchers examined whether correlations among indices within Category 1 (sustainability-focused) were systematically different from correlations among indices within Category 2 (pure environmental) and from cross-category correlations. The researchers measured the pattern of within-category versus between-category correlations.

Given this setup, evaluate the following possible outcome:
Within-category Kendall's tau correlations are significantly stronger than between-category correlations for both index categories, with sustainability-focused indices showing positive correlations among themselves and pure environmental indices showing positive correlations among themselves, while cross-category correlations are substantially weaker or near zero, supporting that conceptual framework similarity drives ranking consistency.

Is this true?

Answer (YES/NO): NO